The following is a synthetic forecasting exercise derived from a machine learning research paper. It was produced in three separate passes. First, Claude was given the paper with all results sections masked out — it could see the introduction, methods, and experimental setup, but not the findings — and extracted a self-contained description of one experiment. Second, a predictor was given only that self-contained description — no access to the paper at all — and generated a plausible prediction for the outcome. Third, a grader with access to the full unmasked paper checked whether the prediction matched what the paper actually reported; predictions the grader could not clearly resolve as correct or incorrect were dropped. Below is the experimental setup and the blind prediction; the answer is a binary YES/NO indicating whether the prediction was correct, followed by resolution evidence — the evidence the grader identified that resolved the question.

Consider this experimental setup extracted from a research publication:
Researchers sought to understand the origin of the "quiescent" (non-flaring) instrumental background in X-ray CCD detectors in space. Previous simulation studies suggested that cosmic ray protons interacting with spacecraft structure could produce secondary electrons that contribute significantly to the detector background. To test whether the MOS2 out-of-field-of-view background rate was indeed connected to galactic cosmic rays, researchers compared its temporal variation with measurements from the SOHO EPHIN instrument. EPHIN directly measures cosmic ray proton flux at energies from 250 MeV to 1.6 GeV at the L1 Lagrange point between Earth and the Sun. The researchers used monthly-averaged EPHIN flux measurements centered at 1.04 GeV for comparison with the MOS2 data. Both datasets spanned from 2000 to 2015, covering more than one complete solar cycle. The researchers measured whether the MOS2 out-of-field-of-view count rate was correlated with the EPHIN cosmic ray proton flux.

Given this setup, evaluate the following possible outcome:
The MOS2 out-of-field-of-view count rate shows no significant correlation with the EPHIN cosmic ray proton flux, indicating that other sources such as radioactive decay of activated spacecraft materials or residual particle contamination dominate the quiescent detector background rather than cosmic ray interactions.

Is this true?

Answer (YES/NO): NO